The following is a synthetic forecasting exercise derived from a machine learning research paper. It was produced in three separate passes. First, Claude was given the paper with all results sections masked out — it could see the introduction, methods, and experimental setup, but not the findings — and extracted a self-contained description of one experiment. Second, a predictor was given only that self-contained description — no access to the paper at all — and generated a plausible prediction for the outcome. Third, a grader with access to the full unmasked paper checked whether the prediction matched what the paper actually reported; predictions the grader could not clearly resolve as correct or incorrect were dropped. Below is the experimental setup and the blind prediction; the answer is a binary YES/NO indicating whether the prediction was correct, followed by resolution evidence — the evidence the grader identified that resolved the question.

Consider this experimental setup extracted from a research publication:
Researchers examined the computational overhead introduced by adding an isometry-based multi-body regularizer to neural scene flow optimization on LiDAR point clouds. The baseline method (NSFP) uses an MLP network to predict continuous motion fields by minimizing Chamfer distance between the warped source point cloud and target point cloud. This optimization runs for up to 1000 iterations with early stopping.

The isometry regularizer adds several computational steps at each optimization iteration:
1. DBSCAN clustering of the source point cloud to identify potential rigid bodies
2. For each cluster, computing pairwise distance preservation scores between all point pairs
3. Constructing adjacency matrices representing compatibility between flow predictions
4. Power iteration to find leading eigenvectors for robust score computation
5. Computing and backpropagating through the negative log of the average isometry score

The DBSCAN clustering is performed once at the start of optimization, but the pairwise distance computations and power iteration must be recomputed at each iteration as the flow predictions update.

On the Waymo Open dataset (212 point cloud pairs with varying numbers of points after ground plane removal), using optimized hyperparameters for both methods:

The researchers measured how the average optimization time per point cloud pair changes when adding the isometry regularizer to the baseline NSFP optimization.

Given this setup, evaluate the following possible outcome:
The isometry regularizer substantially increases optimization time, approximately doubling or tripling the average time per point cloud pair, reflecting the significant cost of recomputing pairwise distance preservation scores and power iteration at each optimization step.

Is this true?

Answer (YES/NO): YES